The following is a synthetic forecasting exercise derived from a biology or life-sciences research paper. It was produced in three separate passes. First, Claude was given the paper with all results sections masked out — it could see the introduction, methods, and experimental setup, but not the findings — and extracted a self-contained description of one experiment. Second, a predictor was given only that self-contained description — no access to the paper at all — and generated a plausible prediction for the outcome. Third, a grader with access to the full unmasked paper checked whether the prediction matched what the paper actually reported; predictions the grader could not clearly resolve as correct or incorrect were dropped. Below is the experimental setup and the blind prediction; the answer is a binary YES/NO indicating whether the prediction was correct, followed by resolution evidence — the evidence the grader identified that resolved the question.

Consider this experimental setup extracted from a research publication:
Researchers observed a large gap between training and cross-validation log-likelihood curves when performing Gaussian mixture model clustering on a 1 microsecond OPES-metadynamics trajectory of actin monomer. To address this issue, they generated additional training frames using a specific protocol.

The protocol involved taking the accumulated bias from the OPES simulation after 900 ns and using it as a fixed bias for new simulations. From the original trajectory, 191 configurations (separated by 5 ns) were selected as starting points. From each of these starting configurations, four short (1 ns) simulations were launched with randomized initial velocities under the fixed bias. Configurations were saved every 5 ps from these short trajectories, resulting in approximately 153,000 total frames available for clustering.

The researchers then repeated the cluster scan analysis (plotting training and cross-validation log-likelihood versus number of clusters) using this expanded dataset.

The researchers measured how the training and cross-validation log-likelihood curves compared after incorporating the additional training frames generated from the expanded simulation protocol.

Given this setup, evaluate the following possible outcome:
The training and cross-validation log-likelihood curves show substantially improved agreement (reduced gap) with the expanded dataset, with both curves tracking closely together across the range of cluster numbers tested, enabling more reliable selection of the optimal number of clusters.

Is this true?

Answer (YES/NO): YES